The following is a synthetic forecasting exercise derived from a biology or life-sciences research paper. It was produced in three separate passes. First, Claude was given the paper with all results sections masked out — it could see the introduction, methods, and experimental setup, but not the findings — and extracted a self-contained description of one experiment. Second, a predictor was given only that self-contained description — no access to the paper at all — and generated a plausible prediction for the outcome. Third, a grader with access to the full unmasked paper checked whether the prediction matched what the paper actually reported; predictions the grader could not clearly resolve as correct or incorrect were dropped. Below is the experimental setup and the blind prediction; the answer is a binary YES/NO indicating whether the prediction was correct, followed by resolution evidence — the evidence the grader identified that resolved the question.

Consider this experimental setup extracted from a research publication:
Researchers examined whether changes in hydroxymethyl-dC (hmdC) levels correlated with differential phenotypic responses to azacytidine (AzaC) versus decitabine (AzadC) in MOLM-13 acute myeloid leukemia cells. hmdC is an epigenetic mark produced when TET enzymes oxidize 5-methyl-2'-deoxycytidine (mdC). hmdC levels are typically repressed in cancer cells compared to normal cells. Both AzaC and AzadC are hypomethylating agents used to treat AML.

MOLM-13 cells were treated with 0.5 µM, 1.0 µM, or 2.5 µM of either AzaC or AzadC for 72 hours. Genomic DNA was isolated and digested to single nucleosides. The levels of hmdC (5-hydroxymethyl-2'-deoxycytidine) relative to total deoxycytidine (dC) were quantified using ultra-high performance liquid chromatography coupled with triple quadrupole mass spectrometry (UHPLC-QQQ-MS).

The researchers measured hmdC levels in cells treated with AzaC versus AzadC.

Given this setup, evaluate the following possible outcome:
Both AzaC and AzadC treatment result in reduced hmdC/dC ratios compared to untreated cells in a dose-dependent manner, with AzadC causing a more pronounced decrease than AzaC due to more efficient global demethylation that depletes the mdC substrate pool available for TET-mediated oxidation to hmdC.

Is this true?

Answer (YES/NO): NO